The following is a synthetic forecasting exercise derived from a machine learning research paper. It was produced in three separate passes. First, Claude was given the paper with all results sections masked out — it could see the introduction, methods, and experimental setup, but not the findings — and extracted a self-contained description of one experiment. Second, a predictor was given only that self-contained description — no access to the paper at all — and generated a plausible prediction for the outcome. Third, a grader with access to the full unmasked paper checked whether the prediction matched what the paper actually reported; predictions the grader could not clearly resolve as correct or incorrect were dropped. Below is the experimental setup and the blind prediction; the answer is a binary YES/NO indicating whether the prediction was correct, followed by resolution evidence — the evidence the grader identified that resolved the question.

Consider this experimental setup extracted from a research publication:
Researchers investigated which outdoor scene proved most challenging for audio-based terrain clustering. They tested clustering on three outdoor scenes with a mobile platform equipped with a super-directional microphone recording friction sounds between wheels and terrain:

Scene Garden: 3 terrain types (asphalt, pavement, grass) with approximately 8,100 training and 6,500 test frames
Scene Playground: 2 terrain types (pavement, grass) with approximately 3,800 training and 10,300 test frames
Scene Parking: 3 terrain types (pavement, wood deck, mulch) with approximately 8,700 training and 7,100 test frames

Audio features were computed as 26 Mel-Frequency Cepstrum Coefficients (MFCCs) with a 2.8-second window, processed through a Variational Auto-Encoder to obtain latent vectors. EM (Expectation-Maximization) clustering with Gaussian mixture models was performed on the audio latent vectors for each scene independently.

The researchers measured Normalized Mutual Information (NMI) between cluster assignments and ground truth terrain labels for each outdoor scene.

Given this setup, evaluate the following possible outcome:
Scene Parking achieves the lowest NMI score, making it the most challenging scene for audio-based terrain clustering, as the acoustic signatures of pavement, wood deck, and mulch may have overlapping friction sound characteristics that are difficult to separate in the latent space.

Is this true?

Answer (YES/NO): YES